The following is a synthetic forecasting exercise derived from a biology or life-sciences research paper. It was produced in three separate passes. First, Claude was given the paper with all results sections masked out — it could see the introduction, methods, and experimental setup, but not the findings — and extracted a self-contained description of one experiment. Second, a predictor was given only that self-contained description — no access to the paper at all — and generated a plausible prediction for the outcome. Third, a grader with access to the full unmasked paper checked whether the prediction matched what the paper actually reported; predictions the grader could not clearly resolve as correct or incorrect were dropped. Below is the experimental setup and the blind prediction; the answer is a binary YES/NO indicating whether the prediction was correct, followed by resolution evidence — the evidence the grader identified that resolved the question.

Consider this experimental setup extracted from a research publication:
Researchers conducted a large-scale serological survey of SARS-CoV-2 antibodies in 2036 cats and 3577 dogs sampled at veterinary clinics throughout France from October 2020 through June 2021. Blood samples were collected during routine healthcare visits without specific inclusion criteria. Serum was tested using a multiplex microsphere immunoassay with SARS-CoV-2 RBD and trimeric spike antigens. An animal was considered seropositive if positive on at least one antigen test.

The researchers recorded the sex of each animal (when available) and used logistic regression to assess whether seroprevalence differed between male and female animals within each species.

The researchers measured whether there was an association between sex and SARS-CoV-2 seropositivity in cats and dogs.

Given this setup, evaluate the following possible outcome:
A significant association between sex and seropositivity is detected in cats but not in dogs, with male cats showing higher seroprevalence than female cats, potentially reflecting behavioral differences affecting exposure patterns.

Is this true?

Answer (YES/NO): NO